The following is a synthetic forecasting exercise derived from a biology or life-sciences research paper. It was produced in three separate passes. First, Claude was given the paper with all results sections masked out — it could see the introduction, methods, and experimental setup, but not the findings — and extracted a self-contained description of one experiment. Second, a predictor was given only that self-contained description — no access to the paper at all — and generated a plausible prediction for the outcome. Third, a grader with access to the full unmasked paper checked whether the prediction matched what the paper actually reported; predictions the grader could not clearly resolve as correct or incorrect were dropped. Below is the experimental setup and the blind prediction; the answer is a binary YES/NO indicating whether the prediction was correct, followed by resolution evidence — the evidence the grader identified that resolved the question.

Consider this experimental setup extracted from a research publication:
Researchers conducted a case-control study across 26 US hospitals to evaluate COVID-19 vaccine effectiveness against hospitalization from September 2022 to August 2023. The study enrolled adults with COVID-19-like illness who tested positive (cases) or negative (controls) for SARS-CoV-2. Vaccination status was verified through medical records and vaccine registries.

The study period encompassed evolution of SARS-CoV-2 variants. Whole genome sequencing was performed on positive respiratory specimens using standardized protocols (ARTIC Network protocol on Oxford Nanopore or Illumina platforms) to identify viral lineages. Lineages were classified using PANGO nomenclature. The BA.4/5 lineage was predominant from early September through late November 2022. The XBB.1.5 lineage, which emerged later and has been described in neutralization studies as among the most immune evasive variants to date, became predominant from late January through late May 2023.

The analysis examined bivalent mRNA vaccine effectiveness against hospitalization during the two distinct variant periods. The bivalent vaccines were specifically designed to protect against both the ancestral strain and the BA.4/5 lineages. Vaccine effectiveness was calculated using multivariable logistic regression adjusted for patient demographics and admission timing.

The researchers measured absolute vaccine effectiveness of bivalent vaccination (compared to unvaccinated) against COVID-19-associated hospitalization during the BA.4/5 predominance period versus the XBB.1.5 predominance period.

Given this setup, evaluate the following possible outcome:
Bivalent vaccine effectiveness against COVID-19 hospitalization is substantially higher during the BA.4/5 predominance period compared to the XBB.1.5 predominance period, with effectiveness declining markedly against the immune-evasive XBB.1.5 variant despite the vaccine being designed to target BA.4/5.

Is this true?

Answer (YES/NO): NO